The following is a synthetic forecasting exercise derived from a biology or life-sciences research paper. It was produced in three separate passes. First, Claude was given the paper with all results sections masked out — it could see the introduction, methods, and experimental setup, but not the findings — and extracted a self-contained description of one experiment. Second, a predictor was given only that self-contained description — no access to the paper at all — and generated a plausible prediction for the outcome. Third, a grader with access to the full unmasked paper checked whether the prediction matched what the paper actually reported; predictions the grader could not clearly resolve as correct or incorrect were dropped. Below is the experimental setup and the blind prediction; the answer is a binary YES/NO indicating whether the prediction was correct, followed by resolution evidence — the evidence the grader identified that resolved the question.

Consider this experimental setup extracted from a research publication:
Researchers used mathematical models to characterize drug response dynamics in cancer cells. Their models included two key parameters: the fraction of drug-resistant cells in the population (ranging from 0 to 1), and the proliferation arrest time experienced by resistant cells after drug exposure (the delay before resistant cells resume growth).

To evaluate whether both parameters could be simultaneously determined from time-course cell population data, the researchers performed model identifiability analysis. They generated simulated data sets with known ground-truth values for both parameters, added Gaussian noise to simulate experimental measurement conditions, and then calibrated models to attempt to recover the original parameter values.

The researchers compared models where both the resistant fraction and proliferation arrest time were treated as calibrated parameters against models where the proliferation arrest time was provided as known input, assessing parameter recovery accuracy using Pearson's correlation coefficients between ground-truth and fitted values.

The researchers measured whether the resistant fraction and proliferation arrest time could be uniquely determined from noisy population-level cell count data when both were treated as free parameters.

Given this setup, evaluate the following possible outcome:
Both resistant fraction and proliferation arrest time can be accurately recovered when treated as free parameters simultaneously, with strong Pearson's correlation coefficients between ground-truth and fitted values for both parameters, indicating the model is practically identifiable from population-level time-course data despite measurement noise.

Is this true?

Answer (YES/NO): NO